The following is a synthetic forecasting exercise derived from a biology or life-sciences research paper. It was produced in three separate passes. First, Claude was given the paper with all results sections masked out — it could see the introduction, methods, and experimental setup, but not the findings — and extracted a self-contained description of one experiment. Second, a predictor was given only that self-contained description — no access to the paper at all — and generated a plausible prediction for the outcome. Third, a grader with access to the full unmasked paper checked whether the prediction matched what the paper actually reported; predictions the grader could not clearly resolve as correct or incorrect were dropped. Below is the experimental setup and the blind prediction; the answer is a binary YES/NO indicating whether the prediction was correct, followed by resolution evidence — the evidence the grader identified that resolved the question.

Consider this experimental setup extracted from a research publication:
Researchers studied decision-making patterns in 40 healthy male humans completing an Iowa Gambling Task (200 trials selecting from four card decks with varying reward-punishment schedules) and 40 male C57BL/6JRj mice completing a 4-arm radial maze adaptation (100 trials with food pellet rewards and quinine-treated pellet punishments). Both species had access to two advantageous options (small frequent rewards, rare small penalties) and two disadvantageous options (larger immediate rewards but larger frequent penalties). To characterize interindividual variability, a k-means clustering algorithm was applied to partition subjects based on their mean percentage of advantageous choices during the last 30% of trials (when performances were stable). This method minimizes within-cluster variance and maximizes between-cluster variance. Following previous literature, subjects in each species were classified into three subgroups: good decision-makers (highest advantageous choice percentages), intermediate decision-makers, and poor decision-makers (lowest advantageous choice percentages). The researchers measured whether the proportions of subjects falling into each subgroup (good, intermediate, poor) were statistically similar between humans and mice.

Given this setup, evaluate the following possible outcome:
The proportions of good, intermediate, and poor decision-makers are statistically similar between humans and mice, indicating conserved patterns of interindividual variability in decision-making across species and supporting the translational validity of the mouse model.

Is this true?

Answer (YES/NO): YES